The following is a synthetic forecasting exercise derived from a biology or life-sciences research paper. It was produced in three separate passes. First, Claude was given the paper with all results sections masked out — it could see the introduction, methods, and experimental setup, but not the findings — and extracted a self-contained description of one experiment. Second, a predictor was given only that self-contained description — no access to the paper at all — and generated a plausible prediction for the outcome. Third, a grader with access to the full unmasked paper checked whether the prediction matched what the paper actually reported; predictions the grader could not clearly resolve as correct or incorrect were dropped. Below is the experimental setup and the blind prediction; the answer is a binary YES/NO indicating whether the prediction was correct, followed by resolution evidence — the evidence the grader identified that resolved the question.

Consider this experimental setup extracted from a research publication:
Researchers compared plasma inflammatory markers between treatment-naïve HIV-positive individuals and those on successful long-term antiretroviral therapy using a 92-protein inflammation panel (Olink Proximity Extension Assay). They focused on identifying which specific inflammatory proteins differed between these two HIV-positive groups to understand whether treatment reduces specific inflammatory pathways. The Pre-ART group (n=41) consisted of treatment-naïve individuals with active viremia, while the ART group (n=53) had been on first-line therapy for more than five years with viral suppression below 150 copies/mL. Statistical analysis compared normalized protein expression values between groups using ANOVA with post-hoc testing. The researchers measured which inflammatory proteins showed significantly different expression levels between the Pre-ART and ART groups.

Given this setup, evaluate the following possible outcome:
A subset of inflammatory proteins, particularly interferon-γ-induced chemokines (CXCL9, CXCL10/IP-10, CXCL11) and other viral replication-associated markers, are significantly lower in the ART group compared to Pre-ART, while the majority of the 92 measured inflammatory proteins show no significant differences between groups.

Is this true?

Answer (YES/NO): NO